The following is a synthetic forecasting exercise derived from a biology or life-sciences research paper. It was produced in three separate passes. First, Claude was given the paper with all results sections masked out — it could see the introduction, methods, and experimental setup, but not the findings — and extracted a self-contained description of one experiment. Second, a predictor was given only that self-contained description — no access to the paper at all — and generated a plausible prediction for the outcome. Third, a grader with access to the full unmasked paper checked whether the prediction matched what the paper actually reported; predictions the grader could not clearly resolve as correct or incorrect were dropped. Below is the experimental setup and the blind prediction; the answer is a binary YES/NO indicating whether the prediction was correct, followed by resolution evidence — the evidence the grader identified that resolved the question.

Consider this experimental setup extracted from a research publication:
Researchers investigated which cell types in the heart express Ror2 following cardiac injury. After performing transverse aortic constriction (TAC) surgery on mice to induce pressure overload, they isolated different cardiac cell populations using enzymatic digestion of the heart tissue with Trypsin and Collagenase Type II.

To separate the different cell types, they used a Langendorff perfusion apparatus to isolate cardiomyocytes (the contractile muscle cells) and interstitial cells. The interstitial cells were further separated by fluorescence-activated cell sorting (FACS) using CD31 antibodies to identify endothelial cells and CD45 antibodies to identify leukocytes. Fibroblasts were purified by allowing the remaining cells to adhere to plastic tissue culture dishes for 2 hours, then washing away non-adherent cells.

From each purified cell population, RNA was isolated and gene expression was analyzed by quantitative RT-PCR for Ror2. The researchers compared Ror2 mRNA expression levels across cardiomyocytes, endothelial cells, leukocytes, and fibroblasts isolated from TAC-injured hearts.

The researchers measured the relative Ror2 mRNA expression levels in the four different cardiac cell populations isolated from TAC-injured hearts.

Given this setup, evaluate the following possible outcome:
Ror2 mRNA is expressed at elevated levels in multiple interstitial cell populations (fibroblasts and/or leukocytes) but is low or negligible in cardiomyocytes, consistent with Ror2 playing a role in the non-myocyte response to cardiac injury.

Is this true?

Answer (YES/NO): NO